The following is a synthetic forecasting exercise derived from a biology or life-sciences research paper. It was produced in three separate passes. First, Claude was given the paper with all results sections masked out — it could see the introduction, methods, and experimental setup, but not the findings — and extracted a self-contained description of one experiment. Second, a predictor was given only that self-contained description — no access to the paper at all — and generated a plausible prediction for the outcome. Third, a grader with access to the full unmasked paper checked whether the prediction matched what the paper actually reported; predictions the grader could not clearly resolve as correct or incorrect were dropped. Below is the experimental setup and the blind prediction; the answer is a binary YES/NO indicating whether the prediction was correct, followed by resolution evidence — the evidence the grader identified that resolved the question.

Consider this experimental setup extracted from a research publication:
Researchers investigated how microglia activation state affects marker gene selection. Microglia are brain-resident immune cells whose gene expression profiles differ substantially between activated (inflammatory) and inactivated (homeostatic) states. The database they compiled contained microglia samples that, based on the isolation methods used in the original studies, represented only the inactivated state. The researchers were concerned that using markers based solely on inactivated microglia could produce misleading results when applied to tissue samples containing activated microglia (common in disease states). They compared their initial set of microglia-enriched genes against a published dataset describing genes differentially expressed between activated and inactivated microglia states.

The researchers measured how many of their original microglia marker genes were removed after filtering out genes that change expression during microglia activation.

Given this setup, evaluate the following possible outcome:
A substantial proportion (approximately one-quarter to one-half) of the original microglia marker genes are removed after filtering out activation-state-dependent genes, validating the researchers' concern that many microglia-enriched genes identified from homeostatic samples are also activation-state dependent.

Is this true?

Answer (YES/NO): NO